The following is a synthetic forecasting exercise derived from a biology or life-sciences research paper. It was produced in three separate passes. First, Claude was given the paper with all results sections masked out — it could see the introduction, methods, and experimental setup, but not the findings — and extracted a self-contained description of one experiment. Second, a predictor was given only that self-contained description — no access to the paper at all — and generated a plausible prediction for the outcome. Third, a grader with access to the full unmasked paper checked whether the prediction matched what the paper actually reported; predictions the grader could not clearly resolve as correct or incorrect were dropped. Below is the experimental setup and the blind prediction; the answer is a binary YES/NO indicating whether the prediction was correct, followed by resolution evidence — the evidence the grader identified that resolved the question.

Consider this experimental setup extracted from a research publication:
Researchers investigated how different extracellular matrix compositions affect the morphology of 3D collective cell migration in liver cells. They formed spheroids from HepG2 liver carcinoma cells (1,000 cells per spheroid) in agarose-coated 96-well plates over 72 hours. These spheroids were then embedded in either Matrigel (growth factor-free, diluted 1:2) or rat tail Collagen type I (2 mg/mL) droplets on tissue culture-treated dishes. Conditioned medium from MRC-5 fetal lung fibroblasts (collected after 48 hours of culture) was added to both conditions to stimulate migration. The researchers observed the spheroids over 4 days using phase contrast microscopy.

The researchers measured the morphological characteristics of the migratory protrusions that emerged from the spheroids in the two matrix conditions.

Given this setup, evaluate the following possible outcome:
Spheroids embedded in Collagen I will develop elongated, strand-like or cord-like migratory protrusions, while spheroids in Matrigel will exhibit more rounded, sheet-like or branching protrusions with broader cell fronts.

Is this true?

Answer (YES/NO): NO